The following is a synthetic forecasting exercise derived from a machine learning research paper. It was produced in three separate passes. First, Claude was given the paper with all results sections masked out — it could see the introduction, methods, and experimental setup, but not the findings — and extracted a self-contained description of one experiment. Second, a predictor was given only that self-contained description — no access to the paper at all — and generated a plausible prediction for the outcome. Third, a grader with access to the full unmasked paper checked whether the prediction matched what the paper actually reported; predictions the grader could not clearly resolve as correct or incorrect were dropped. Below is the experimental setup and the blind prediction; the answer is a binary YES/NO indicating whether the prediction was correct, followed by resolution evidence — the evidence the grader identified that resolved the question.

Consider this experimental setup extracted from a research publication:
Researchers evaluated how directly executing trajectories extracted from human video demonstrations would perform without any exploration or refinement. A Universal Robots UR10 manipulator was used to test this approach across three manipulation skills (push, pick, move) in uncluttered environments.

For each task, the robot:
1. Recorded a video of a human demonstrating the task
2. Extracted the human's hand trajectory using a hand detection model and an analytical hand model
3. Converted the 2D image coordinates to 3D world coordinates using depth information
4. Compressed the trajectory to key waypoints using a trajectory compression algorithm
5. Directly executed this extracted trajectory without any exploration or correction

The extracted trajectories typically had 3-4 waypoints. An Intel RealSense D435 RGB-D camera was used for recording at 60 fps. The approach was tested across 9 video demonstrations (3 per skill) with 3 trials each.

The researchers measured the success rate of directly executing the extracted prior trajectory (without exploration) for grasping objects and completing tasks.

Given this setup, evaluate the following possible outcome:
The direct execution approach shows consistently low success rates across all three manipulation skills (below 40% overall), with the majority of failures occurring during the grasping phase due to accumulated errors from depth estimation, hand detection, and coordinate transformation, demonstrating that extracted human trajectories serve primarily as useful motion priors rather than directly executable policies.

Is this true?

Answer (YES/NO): NO